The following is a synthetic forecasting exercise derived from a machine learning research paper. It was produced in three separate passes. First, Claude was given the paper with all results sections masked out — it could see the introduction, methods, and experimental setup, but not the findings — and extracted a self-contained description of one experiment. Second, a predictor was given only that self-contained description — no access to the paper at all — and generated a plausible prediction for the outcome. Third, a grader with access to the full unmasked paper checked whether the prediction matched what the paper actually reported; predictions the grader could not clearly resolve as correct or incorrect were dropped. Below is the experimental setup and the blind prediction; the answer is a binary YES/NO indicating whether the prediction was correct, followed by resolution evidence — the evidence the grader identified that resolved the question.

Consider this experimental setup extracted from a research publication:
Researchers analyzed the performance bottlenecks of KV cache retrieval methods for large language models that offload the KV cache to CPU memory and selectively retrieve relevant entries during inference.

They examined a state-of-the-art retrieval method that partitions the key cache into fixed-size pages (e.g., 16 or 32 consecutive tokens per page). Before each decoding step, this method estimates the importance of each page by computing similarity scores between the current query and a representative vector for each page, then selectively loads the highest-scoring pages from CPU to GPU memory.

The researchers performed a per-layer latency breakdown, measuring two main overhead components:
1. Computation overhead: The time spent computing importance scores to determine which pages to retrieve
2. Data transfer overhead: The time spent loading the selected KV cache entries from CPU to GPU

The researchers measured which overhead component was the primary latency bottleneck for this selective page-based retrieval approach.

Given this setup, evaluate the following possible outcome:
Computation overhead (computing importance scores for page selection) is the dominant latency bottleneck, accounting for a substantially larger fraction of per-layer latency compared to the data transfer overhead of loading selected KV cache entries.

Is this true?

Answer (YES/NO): NO